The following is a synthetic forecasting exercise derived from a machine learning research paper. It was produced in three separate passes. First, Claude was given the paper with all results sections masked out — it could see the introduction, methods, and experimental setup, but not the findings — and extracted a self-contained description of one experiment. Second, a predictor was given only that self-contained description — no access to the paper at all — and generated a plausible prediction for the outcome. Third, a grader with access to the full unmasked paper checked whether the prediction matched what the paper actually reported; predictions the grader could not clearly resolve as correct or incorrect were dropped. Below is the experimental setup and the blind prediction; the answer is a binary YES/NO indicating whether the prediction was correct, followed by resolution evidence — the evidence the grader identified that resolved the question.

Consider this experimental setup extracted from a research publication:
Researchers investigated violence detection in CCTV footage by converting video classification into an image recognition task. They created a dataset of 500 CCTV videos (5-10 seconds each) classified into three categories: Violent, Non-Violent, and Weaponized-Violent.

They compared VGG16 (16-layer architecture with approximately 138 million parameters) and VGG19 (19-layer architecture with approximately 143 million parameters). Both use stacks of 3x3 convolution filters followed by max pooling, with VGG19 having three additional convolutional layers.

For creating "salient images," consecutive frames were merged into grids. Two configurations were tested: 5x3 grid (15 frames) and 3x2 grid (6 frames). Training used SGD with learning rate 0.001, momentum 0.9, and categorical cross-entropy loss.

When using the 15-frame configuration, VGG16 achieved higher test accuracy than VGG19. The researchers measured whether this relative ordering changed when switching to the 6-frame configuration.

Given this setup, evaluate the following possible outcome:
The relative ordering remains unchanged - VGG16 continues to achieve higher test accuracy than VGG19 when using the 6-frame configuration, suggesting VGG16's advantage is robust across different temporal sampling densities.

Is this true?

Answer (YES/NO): NO